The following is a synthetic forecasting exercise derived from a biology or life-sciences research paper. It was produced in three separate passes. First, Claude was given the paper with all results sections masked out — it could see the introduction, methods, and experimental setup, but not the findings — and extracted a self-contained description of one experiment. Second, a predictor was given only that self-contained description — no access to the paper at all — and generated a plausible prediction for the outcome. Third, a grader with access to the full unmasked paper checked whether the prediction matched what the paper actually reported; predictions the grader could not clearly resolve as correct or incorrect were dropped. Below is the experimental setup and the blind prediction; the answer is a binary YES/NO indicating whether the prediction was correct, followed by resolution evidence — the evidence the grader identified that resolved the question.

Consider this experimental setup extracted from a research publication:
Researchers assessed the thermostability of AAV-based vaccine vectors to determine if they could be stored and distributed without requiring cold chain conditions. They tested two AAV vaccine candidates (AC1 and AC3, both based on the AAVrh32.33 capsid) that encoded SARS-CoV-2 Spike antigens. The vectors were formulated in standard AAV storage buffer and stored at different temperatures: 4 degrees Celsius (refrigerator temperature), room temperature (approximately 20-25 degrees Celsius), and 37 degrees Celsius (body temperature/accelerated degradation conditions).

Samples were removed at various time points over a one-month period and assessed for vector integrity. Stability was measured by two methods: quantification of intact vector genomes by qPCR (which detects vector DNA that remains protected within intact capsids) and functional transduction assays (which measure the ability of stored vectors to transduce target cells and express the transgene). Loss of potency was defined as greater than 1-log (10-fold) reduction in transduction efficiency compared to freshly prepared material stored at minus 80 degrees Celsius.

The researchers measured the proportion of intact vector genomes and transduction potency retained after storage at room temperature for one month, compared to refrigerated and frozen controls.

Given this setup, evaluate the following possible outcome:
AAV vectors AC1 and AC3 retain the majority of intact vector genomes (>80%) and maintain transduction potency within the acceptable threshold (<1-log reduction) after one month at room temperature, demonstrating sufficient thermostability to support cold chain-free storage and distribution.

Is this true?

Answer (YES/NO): YES